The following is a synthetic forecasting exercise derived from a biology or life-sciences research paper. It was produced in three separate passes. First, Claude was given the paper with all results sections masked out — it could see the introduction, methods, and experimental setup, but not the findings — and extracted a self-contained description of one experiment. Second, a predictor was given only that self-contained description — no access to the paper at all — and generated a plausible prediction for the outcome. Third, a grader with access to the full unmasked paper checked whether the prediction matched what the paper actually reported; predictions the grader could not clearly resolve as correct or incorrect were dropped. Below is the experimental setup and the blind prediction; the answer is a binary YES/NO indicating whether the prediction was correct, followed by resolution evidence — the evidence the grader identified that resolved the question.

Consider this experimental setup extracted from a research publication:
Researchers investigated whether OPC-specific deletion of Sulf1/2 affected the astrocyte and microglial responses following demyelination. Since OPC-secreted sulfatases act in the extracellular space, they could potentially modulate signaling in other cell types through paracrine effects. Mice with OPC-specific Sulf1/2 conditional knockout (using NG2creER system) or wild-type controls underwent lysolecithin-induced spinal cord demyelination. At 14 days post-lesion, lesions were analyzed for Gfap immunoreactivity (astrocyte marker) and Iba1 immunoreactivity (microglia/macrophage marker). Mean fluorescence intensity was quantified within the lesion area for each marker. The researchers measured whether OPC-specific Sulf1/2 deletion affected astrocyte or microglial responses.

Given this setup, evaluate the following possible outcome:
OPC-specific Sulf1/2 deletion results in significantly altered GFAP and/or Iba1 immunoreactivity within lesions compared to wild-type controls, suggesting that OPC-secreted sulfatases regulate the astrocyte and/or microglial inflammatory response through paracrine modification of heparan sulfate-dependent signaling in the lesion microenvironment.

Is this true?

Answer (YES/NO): NO